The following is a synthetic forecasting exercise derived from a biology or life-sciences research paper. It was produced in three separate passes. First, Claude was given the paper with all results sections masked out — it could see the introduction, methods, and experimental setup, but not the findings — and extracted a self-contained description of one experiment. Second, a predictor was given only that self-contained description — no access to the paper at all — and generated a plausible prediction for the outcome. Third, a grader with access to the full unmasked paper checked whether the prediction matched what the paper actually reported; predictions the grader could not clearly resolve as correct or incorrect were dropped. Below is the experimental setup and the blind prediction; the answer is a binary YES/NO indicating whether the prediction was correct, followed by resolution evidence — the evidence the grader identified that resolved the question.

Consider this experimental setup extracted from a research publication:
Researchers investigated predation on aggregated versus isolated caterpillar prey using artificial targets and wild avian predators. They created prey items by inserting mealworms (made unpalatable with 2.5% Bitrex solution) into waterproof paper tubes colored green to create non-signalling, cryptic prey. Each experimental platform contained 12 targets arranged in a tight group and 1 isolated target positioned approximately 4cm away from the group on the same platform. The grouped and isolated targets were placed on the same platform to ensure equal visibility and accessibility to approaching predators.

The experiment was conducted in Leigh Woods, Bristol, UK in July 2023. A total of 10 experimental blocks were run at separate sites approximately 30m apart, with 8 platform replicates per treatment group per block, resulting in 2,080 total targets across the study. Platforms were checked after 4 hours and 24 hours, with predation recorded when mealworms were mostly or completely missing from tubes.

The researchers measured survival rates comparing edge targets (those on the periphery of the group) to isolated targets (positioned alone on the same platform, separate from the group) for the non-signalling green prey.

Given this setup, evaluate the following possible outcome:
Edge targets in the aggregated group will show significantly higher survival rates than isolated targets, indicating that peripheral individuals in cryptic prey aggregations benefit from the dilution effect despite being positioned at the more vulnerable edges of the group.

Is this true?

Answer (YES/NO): NO